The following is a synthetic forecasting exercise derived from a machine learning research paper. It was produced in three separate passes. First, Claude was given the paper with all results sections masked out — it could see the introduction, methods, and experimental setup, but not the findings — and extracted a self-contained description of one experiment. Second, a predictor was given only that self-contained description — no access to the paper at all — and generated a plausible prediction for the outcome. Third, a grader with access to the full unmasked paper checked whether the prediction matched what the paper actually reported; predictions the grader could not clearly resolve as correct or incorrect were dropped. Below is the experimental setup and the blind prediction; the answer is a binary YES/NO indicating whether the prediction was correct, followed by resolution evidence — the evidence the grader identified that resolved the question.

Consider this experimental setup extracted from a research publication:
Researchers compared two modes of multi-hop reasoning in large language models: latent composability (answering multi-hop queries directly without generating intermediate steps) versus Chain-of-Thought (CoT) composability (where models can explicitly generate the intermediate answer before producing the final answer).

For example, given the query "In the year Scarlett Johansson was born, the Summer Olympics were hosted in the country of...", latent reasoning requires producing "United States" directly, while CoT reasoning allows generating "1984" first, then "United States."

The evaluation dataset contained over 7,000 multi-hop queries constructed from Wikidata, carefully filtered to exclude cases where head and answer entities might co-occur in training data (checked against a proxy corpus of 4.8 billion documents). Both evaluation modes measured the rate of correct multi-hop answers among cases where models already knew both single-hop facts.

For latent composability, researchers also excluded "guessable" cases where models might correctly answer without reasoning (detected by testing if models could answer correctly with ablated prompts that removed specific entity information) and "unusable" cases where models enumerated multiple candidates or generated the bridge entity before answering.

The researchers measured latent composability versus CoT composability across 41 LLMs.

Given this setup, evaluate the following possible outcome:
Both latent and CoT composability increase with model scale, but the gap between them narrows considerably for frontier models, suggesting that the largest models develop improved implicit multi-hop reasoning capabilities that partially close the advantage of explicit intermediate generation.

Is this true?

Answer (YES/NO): NO